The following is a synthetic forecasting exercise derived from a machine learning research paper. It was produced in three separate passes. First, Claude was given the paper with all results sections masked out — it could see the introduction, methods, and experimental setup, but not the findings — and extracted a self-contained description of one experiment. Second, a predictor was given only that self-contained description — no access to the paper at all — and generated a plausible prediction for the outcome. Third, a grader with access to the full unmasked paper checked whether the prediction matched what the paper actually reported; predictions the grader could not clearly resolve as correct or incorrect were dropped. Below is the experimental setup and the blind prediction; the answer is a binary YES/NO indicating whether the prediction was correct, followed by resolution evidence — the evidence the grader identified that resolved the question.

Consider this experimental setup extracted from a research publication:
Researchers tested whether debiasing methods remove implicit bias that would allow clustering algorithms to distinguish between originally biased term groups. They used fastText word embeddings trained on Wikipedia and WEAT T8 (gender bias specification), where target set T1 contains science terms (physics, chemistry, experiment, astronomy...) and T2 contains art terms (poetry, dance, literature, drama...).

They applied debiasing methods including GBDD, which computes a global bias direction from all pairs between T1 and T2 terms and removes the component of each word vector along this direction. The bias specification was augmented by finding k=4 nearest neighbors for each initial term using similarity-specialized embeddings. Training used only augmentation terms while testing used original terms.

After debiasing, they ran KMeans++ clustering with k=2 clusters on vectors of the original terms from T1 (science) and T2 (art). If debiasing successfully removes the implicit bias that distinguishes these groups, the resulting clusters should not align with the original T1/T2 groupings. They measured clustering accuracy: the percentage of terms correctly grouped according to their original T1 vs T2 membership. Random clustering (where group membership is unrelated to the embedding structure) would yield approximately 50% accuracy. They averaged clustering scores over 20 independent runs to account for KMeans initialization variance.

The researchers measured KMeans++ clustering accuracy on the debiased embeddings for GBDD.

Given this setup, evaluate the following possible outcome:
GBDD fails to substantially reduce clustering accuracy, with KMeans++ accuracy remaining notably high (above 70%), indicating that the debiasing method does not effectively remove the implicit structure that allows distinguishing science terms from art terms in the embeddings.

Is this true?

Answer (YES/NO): NO